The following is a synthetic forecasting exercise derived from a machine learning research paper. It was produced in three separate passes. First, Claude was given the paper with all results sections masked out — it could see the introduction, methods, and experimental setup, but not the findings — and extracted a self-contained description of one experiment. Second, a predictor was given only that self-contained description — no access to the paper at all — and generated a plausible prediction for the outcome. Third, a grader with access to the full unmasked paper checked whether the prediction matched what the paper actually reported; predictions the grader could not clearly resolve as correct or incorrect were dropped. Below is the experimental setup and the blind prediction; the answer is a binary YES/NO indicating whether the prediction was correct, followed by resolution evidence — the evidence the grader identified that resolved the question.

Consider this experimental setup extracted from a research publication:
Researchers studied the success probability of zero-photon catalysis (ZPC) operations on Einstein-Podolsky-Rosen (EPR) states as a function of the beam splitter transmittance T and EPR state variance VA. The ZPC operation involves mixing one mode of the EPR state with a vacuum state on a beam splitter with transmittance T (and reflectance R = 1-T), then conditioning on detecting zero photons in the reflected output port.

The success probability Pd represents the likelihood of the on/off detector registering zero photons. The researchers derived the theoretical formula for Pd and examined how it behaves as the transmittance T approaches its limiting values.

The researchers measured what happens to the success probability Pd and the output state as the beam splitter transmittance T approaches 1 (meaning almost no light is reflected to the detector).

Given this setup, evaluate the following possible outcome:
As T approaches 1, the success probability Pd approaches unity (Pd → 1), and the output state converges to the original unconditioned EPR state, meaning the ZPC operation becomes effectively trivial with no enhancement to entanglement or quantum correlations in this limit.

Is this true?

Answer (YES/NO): YES